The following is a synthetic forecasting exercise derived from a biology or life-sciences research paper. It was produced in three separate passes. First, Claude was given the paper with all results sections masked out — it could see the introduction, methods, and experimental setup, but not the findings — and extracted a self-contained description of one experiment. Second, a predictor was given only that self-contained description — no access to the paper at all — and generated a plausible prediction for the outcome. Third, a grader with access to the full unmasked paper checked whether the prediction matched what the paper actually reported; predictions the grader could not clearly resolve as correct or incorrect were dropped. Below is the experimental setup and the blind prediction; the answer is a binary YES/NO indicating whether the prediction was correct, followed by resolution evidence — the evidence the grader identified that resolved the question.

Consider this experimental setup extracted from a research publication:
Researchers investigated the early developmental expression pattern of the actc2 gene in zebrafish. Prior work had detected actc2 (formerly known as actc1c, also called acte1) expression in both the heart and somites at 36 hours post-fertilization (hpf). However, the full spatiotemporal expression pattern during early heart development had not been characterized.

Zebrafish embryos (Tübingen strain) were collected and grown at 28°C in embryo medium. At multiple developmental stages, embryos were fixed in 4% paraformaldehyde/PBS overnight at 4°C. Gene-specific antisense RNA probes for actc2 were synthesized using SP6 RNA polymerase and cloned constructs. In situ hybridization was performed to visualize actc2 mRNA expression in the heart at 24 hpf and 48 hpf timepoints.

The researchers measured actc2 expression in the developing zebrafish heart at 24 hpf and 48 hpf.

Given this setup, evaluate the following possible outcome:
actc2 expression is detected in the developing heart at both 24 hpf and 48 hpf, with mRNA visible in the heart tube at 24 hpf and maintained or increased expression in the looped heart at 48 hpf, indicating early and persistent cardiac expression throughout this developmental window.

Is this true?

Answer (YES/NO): NO